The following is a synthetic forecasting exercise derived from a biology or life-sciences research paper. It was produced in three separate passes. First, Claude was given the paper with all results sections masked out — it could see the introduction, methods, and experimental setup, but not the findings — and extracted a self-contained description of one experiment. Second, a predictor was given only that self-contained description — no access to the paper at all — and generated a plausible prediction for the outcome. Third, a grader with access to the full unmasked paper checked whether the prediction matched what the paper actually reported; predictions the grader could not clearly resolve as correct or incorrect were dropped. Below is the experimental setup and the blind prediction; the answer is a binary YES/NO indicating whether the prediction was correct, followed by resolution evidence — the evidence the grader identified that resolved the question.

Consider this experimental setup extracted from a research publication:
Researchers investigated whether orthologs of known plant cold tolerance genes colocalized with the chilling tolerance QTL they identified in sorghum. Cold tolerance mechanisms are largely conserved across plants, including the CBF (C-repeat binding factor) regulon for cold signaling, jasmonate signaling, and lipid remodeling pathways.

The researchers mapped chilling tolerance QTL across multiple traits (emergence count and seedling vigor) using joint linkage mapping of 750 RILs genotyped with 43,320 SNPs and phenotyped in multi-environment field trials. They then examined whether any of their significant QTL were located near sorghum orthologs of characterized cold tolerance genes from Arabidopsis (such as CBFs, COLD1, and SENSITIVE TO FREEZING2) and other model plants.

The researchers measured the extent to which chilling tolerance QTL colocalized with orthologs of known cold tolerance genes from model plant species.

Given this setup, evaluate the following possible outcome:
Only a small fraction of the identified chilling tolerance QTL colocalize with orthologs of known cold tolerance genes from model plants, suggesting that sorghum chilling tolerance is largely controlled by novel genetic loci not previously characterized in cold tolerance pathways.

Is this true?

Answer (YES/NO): YES